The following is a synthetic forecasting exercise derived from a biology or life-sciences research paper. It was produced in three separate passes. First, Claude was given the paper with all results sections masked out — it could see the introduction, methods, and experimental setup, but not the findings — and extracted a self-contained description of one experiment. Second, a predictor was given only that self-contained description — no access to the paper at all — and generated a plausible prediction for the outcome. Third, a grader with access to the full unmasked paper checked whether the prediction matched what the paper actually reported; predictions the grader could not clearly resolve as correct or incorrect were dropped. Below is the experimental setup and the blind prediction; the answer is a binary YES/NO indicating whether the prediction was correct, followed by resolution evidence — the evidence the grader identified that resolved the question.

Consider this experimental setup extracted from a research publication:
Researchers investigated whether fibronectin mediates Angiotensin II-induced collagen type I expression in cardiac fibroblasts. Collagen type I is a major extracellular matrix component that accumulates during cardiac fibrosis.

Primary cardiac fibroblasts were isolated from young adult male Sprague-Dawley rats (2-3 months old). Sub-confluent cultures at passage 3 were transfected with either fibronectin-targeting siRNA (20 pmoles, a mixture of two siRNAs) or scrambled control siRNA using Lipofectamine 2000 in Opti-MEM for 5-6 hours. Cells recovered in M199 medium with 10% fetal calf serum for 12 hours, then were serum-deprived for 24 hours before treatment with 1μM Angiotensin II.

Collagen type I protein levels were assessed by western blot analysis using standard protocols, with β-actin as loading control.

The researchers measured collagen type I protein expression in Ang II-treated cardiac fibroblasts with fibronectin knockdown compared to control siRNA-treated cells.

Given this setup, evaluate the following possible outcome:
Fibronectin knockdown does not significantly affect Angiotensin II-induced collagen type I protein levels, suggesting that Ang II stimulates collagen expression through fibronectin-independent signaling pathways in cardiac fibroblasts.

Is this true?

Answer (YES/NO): NO